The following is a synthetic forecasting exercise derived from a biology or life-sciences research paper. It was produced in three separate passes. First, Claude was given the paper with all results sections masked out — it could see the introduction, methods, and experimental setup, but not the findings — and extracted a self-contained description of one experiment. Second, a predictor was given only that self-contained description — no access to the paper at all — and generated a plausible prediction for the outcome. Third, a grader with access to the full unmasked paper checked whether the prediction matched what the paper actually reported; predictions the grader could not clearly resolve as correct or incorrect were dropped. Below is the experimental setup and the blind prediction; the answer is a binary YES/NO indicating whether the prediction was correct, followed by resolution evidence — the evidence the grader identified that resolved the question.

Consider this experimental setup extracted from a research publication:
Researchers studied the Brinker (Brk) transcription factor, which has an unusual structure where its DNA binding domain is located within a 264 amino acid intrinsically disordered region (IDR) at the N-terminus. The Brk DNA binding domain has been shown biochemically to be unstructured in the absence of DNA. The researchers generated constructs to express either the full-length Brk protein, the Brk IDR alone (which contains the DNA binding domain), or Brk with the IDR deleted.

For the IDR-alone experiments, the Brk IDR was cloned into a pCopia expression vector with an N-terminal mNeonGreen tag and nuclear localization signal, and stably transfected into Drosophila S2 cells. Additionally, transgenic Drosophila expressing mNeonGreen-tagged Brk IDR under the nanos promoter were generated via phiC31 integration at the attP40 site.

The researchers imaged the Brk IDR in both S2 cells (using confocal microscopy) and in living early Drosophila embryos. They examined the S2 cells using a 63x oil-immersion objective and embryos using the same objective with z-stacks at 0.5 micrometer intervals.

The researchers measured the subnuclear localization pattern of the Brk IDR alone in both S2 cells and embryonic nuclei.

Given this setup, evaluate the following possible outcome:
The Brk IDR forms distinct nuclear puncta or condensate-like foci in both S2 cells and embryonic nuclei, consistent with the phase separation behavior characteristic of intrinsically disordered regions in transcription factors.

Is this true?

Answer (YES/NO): NO